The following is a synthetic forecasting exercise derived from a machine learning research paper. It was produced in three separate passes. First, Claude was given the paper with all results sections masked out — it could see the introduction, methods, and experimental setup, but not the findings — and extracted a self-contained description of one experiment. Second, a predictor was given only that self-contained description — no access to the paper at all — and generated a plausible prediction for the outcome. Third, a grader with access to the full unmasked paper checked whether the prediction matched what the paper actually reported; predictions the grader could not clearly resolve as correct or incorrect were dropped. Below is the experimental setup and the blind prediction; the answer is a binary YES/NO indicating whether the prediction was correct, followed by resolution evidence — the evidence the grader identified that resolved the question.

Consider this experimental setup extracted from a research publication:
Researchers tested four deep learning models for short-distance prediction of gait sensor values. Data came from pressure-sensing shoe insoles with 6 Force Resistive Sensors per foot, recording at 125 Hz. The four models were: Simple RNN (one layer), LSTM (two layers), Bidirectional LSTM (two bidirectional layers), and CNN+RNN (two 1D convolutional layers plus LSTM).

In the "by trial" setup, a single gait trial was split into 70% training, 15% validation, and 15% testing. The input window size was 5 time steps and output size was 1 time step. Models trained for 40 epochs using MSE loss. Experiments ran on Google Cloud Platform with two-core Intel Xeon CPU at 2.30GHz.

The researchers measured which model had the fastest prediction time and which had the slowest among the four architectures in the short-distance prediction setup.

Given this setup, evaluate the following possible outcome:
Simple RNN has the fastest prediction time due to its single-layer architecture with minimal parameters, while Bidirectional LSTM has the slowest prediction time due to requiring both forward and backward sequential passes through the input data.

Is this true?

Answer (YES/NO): NO